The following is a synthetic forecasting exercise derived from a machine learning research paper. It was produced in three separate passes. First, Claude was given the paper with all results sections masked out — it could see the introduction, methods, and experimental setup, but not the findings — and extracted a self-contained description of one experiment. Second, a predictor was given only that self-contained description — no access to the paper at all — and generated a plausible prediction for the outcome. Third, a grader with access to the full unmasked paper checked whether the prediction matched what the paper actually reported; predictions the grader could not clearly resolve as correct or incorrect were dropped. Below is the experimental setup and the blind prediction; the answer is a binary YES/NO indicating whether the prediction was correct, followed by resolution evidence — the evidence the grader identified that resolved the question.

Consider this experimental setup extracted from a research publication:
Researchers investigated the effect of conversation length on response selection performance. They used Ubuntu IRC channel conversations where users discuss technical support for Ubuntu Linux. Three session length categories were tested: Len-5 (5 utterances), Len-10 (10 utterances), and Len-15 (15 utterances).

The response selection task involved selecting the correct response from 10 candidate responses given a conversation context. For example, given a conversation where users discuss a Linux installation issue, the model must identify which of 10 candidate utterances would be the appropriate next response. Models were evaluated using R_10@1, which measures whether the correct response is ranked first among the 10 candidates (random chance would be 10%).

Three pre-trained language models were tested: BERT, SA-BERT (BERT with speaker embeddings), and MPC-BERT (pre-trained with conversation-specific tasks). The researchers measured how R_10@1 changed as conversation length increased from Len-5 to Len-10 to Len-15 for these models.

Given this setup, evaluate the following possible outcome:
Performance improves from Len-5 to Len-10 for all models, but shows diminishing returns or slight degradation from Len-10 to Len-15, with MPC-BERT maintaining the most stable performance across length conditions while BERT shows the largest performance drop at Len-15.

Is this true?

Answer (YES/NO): NO